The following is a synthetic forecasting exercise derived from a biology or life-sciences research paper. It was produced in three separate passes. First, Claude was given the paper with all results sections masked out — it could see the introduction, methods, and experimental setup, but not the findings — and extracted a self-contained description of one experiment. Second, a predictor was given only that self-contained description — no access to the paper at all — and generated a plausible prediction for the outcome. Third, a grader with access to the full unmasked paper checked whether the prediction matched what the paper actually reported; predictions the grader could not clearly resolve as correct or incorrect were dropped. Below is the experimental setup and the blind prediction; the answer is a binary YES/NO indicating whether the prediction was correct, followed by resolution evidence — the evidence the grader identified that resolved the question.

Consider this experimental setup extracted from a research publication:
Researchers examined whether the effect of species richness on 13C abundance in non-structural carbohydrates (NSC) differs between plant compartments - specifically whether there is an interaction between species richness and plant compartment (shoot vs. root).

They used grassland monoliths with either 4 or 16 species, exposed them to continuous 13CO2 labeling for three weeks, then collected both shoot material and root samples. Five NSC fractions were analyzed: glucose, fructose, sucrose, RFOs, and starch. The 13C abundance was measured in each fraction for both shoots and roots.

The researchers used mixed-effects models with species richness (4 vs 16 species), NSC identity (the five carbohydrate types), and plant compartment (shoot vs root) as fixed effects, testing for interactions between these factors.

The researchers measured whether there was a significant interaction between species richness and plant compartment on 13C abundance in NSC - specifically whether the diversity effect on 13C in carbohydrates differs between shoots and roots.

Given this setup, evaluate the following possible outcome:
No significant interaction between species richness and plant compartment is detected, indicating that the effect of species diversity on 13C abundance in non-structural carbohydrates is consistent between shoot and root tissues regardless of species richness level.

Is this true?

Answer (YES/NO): YES